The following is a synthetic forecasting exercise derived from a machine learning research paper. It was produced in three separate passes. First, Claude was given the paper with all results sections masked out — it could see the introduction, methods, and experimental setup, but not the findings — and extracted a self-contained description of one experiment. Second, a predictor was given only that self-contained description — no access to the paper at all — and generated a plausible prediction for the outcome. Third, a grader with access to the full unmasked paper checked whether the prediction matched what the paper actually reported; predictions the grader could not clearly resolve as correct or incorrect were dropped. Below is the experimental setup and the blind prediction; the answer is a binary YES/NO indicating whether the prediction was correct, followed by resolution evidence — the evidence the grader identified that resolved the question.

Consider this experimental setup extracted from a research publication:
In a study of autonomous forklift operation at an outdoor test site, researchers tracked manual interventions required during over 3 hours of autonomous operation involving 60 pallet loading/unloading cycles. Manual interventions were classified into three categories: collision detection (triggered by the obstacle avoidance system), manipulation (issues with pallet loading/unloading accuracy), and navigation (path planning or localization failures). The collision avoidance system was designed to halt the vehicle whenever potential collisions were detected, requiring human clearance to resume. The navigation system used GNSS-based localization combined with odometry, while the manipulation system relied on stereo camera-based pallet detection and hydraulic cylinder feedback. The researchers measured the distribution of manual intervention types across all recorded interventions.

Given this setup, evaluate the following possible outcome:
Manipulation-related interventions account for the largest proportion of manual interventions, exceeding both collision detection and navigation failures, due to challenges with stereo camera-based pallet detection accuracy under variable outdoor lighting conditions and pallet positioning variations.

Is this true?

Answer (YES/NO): NO